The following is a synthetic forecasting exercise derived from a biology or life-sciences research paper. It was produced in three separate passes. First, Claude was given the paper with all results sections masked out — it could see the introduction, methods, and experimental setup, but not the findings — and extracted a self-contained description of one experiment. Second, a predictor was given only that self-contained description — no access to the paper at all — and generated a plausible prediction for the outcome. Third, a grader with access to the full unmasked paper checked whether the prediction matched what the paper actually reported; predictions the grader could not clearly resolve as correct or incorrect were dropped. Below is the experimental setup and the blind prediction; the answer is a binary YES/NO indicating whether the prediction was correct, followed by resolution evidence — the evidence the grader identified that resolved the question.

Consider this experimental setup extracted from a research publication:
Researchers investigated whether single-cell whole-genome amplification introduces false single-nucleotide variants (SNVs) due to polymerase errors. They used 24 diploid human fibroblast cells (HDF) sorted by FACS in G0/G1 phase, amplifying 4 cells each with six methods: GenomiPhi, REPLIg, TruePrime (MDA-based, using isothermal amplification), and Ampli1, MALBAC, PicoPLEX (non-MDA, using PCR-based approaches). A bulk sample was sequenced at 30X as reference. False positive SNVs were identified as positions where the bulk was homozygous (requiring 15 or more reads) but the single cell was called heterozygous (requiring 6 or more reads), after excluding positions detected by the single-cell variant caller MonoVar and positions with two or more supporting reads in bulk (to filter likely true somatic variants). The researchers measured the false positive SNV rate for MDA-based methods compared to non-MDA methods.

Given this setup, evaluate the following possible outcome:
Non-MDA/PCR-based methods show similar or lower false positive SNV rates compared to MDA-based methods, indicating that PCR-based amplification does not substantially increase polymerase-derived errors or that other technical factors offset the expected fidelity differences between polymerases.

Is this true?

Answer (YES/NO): NO